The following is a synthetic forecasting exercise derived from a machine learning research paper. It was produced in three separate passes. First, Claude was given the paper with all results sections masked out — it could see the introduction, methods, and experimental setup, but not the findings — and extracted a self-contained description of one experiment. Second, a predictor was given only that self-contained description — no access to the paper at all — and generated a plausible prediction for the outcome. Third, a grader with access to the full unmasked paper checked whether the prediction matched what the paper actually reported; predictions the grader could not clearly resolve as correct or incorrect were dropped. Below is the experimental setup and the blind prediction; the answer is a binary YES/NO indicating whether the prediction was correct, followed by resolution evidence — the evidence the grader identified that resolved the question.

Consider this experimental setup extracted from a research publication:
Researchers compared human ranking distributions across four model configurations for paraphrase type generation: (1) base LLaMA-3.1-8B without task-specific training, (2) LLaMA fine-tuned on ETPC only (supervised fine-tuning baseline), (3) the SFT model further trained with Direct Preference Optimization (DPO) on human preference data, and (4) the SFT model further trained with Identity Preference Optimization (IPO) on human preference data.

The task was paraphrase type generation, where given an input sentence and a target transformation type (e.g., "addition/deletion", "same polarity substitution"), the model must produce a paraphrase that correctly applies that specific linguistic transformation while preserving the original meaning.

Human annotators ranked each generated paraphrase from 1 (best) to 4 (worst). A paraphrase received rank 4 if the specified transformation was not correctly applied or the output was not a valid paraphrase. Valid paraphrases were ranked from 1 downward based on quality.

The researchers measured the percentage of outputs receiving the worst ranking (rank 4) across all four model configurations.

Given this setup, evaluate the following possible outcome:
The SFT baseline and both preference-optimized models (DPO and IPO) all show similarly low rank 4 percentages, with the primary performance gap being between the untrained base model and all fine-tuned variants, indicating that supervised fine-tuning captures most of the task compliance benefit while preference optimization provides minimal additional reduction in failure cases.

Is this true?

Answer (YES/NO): YES